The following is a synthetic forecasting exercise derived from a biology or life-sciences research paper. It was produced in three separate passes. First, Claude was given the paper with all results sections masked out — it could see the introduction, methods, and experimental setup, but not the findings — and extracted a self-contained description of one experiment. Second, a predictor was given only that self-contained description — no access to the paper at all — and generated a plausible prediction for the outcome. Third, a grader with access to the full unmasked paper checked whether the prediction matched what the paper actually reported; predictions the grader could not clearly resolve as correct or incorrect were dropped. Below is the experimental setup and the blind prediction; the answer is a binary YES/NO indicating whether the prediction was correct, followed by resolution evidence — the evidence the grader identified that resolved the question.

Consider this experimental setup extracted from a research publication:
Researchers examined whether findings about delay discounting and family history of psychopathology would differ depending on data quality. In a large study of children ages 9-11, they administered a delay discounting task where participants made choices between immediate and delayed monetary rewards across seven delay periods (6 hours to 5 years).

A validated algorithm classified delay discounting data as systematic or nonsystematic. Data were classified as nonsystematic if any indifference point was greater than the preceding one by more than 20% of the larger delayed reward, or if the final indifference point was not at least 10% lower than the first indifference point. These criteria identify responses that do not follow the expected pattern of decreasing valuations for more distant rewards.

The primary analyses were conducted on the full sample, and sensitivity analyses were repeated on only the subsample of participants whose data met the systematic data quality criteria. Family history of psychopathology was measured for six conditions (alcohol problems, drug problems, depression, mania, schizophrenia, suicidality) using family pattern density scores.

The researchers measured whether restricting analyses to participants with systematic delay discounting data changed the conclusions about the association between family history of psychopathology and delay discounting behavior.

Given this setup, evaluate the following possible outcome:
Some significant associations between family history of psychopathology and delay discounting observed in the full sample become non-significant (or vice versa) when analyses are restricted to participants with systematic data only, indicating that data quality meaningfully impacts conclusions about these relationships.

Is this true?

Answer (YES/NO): NO